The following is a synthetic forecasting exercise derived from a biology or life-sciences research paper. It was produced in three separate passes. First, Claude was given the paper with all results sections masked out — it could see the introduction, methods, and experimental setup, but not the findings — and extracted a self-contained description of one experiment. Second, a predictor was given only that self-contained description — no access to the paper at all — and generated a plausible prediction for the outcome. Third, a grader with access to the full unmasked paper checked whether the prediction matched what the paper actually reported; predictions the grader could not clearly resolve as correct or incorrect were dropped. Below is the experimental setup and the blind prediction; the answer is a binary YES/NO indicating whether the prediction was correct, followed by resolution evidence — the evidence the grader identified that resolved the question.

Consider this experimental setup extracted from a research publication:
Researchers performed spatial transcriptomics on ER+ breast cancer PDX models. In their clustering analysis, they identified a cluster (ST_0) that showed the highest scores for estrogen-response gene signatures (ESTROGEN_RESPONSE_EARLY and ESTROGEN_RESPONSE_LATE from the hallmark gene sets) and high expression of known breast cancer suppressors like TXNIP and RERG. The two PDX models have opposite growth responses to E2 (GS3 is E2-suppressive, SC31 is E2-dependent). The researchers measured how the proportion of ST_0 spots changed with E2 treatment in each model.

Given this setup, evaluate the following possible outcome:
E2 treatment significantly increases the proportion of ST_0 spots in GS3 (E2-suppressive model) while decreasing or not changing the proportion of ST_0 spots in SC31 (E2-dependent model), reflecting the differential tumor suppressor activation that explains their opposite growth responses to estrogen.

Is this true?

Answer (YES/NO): NO